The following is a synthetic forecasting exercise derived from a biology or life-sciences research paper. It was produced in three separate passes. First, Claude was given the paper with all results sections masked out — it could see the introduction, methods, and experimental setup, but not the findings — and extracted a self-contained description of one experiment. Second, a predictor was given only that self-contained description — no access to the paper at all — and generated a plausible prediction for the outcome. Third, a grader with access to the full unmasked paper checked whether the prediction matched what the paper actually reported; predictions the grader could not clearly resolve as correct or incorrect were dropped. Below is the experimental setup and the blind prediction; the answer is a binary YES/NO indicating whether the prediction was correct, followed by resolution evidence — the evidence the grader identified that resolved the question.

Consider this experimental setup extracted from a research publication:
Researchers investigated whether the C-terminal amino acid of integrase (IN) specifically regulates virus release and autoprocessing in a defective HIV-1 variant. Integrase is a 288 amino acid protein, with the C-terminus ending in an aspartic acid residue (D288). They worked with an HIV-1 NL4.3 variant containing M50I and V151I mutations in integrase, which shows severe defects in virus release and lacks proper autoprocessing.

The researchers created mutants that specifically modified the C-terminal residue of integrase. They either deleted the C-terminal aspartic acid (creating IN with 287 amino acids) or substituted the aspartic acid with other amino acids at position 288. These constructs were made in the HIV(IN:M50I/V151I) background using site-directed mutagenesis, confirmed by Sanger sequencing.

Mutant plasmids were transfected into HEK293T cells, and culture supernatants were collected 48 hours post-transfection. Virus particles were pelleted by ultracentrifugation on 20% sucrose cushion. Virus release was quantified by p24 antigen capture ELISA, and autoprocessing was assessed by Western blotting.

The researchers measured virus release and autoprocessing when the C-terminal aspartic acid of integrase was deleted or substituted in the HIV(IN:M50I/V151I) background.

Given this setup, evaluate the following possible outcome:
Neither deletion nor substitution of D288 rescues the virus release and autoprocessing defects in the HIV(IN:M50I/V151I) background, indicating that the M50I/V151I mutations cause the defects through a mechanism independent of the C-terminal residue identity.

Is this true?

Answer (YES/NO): NO